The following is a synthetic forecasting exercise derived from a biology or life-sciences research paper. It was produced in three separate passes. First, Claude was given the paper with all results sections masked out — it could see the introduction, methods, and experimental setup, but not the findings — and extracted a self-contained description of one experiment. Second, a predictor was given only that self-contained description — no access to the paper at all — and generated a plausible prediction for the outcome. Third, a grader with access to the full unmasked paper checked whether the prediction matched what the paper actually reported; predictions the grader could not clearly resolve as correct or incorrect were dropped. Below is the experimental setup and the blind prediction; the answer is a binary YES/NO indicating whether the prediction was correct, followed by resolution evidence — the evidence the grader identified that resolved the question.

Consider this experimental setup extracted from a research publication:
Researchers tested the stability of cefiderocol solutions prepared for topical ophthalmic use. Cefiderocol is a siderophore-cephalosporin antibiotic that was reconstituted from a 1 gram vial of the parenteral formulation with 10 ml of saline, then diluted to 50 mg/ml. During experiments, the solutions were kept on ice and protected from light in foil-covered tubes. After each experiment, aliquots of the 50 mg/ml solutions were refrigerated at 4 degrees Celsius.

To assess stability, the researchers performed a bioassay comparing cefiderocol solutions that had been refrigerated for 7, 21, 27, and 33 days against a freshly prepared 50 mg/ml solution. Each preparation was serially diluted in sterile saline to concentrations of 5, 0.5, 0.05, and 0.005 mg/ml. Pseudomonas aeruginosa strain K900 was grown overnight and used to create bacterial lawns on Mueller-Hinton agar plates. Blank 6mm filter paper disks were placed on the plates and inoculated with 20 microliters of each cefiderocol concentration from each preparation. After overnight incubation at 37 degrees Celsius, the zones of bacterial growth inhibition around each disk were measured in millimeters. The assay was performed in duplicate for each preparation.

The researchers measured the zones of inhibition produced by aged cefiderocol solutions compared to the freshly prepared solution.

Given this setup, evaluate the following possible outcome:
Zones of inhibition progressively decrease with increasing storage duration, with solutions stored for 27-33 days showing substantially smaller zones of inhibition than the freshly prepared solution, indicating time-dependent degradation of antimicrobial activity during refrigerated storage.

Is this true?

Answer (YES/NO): NO